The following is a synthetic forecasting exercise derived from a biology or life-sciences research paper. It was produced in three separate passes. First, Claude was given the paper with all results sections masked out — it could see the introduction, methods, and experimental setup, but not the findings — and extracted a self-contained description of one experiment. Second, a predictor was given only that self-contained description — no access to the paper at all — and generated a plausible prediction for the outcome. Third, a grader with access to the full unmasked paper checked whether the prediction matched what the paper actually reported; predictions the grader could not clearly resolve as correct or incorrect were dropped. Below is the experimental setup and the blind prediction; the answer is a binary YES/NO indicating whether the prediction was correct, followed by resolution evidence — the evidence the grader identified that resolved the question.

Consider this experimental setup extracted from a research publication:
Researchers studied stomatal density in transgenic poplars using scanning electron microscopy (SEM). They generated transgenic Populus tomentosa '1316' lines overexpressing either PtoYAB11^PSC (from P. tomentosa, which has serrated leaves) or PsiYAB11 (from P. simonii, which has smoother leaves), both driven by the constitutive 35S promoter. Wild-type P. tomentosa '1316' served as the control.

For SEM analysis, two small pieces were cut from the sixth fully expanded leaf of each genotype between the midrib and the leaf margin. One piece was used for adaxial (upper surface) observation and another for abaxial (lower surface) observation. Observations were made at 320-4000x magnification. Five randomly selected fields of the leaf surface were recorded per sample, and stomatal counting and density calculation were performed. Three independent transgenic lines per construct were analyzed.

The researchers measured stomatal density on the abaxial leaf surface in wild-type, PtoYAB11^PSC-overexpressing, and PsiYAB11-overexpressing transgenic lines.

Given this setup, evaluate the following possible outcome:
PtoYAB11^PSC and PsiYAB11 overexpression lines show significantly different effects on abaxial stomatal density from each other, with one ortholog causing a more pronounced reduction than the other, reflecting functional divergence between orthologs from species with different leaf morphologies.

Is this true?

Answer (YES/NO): NO